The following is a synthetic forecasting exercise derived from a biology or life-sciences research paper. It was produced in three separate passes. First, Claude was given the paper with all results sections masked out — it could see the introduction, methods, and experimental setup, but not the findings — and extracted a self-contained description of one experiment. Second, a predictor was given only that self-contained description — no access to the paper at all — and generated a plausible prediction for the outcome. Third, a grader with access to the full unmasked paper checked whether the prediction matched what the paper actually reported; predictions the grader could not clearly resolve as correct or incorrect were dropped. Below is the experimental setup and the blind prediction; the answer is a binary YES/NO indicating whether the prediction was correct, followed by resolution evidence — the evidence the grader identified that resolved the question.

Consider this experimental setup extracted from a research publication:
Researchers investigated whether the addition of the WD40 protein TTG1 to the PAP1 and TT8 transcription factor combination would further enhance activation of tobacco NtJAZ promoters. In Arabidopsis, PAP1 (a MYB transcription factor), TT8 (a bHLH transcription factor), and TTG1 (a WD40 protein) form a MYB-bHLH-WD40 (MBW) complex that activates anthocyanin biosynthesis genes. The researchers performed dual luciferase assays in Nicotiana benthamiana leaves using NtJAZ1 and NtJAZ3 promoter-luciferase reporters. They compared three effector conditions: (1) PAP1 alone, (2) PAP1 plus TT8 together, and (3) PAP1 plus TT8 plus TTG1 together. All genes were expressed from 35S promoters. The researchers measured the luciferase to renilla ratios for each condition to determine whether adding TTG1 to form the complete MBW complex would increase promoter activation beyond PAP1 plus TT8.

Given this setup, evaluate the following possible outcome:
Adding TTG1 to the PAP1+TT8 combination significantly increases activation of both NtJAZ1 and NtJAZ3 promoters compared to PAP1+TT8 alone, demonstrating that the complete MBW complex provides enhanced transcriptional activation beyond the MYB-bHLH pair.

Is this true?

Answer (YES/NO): YES